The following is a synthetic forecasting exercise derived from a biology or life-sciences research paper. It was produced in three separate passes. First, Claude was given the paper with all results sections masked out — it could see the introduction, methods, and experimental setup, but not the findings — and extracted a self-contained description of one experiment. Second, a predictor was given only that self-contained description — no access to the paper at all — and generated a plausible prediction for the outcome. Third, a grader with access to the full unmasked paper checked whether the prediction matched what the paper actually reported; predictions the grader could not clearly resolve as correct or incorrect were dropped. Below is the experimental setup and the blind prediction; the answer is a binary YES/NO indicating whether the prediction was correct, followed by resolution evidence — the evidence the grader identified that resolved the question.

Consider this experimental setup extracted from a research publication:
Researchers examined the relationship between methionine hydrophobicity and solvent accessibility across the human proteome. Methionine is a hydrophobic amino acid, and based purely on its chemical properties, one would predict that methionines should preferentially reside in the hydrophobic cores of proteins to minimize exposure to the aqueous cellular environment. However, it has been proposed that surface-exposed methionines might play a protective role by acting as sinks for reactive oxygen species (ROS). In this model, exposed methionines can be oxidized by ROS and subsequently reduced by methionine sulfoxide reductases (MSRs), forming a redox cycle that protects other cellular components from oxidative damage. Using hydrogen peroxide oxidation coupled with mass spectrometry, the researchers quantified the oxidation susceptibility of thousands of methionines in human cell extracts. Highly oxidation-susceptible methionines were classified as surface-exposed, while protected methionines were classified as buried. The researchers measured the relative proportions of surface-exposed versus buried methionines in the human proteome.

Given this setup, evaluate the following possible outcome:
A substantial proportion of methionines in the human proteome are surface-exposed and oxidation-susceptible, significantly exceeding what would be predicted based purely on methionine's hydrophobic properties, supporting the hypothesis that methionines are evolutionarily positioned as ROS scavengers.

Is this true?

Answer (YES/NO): YES